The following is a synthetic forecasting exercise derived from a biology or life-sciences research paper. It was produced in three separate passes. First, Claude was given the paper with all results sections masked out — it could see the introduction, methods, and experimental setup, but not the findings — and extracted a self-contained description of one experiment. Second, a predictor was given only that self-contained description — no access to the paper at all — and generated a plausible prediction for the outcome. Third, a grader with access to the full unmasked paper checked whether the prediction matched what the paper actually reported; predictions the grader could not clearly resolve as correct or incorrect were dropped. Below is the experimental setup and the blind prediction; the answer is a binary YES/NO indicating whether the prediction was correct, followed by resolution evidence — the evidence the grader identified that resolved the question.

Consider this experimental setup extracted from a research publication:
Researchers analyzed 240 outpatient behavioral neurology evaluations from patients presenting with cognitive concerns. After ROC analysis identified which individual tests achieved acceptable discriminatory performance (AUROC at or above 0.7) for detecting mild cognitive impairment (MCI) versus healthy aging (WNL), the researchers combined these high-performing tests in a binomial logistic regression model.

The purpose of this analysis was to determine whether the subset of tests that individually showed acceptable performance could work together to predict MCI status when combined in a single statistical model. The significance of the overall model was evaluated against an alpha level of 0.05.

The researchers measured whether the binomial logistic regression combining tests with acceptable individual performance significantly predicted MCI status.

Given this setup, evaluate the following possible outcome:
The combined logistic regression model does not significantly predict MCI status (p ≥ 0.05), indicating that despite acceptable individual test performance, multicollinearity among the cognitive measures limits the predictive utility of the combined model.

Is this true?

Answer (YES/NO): NO